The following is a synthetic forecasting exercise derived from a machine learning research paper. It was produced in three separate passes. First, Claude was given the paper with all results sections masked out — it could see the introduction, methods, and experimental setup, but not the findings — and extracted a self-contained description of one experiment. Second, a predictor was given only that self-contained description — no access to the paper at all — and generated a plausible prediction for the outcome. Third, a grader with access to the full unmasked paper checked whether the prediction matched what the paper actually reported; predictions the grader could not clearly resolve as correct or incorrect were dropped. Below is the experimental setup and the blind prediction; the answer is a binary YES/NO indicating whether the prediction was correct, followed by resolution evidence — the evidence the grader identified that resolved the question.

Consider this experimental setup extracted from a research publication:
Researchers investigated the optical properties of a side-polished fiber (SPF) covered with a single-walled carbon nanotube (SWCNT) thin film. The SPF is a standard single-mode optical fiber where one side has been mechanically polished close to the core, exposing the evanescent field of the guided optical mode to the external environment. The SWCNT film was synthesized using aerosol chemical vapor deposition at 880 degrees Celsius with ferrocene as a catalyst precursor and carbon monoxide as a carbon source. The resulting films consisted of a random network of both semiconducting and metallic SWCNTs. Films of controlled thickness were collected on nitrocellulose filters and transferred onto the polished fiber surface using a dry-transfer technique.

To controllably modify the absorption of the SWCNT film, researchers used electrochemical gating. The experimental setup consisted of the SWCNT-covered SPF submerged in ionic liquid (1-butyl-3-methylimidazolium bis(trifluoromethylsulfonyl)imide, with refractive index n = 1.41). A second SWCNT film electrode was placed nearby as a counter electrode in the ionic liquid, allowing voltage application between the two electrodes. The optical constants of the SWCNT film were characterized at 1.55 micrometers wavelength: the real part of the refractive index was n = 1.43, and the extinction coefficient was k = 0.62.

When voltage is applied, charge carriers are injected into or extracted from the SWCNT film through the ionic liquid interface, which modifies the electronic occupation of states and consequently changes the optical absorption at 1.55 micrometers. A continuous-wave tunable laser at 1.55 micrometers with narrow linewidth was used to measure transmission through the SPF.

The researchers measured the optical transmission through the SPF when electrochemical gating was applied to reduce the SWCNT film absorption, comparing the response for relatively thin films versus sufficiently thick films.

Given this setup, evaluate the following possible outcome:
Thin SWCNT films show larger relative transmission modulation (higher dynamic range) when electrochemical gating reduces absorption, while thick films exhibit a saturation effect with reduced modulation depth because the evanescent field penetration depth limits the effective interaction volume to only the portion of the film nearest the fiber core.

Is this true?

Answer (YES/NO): NO